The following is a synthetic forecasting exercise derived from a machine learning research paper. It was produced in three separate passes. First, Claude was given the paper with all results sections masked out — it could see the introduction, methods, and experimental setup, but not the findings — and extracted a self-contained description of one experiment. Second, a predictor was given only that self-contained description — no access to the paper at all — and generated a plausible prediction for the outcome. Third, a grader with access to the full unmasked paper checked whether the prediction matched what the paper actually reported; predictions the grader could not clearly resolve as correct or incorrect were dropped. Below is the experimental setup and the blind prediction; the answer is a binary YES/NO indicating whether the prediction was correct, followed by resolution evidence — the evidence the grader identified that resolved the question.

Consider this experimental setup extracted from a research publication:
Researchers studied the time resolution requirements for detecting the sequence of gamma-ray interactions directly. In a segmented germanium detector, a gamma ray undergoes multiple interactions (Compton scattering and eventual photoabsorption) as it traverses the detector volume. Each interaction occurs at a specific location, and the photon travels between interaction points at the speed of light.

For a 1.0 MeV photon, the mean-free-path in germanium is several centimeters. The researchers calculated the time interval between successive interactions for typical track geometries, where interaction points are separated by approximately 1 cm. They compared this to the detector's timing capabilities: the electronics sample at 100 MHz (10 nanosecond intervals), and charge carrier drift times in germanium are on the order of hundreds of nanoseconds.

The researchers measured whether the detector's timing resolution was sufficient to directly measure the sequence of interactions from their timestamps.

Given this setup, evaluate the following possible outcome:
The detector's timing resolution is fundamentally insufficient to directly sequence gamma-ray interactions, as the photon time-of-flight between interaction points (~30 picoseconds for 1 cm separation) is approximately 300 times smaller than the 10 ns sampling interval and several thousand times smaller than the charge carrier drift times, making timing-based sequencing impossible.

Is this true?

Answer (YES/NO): YES